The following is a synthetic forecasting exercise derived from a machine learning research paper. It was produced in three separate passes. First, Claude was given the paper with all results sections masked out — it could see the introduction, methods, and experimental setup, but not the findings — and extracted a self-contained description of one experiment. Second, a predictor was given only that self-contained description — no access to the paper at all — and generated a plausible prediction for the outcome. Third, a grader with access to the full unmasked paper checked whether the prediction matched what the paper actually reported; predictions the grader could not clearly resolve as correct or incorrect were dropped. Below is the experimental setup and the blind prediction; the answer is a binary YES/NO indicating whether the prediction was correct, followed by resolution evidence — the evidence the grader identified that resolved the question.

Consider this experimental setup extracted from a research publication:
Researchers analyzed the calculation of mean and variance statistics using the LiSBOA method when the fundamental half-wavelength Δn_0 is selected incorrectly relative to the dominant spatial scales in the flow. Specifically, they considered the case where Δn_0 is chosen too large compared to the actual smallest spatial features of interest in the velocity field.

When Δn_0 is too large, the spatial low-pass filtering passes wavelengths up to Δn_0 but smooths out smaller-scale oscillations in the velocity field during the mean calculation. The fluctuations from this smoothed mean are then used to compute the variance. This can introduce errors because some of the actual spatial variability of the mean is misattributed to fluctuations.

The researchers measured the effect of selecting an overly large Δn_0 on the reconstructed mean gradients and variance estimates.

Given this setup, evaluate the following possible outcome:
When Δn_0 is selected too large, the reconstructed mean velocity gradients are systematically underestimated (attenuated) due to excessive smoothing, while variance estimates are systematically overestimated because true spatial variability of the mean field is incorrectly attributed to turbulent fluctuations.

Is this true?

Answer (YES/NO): NO